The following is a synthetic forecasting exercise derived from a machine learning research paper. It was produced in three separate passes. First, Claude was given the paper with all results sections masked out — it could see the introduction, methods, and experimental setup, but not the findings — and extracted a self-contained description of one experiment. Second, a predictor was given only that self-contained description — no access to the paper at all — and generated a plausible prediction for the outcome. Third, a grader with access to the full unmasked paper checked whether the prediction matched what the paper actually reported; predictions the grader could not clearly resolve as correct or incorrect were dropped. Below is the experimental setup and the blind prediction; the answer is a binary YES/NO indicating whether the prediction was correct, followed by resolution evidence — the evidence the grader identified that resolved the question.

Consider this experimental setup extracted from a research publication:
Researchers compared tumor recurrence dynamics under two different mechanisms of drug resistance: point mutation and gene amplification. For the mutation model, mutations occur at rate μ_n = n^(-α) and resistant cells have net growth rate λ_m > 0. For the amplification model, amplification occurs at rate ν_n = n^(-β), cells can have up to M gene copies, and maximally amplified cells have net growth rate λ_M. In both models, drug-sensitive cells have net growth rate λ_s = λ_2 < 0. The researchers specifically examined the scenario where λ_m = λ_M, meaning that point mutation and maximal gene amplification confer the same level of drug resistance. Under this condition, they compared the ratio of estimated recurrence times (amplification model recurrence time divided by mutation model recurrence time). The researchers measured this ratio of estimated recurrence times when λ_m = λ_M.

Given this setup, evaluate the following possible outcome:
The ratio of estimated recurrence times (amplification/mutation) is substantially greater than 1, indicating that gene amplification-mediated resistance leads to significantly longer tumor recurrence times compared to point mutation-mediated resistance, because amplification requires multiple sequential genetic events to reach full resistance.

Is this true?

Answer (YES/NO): NO